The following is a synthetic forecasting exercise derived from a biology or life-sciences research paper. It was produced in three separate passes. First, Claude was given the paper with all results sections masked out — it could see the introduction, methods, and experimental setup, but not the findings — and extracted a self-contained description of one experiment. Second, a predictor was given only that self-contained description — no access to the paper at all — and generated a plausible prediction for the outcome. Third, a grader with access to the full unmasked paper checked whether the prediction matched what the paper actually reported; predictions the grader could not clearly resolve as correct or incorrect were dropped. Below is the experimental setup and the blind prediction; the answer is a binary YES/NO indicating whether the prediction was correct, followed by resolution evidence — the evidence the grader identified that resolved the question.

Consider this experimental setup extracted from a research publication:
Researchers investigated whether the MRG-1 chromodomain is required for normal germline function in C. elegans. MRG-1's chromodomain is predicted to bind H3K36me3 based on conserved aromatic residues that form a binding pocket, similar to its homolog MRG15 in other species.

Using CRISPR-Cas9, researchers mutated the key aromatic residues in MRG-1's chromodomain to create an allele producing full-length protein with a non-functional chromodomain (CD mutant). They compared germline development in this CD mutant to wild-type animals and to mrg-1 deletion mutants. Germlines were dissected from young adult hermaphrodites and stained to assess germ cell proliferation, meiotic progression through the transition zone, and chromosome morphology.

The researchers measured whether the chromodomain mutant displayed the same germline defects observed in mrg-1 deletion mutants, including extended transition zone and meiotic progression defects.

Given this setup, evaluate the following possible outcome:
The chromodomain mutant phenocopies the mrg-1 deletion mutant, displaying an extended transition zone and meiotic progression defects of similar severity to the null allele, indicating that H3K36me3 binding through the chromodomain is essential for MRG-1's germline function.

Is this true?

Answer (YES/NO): NO